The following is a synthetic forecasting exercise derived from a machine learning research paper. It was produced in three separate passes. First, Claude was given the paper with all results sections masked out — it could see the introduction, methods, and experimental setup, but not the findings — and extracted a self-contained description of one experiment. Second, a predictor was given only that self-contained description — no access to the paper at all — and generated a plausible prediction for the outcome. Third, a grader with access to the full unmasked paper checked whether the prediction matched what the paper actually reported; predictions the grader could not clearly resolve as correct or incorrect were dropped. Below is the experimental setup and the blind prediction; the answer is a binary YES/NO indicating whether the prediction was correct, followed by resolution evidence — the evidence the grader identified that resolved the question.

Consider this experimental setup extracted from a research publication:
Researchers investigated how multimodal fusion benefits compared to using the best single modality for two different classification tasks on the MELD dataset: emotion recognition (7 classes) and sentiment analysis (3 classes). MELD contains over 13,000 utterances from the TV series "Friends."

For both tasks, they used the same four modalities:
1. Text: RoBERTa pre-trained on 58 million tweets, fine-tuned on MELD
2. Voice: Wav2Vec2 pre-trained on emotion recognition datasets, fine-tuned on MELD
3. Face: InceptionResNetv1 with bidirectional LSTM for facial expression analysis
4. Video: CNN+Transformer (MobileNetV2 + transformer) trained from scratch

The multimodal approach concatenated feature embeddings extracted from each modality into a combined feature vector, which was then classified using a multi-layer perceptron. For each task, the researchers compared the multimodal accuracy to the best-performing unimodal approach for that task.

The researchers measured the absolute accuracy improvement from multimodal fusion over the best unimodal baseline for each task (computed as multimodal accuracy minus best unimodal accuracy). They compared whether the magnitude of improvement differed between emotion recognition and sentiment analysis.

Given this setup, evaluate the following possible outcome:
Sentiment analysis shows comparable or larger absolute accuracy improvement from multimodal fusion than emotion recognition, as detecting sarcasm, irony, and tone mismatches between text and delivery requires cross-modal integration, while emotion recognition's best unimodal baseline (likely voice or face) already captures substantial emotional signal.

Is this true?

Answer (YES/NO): YES